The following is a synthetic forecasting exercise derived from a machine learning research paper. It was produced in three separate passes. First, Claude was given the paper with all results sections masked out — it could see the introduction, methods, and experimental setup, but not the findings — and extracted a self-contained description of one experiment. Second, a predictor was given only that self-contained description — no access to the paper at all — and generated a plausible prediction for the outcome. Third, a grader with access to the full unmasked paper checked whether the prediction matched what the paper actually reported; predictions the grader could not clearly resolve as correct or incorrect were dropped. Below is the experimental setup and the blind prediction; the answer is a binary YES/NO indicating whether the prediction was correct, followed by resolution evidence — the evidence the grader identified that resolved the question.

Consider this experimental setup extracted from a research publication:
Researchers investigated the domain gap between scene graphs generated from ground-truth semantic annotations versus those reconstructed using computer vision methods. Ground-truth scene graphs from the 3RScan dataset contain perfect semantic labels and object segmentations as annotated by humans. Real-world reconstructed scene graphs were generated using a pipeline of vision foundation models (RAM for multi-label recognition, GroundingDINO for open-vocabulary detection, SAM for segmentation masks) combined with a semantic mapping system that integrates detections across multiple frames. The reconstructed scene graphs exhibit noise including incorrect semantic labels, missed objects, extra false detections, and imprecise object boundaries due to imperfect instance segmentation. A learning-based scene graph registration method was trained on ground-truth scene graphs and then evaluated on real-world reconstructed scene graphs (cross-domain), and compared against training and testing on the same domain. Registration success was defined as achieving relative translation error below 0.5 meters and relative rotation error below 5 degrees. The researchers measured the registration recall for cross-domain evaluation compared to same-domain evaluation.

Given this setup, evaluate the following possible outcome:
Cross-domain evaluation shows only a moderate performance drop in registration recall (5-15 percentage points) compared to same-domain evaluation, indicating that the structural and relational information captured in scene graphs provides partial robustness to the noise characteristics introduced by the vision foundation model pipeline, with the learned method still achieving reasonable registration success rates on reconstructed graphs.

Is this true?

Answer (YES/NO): NO